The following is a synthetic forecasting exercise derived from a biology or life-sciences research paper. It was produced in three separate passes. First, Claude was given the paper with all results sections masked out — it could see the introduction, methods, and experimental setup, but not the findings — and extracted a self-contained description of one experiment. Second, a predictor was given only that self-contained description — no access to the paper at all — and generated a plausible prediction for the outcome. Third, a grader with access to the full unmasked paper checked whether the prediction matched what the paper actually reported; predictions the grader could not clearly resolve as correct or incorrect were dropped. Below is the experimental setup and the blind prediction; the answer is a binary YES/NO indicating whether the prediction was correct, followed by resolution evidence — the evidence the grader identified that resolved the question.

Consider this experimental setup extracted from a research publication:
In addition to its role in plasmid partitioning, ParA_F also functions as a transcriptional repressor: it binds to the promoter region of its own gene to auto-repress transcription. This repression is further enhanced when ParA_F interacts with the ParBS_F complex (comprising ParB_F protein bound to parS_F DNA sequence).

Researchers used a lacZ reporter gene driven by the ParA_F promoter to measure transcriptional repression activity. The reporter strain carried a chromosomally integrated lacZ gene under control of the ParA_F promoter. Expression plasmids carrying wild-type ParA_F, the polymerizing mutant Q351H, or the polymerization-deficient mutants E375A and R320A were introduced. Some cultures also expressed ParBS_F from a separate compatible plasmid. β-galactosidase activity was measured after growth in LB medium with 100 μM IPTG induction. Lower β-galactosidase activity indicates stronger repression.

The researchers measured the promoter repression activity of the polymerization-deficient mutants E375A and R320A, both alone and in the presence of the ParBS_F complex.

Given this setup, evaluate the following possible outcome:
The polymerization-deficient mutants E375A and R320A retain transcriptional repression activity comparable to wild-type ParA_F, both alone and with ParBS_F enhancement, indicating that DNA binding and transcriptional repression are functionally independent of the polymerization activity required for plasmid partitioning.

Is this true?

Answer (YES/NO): NO